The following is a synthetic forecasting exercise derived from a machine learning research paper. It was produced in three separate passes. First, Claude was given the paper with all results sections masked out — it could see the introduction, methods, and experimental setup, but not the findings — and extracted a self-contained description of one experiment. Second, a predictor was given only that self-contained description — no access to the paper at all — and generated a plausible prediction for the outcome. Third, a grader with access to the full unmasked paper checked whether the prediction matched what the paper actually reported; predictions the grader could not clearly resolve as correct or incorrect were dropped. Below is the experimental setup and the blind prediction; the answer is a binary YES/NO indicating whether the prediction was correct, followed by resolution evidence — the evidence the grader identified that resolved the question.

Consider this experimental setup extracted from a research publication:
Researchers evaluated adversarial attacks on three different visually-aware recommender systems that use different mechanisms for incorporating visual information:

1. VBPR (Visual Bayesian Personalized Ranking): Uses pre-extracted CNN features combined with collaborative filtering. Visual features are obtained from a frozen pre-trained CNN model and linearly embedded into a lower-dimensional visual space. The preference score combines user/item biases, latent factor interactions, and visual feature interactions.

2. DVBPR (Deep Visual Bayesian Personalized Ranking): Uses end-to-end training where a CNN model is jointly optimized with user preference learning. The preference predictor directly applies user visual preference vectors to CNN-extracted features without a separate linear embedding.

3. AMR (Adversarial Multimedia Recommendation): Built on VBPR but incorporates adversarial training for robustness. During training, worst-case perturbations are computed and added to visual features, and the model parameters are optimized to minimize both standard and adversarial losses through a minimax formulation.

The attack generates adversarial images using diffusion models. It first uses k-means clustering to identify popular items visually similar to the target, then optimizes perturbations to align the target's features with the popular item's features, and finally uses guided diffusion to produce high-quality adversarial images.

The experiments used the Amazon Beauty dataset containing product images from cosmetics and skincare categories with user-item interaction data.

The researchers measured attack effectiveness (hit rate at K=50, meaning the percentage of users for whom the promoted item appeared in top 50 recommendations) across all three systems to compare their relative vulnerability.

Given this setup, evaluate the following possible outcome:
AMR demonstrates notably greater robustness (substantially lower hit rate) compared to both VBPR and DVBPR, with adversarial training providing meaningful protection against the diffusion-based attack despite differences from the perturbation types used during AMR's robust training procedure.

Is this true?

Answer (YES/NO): NO